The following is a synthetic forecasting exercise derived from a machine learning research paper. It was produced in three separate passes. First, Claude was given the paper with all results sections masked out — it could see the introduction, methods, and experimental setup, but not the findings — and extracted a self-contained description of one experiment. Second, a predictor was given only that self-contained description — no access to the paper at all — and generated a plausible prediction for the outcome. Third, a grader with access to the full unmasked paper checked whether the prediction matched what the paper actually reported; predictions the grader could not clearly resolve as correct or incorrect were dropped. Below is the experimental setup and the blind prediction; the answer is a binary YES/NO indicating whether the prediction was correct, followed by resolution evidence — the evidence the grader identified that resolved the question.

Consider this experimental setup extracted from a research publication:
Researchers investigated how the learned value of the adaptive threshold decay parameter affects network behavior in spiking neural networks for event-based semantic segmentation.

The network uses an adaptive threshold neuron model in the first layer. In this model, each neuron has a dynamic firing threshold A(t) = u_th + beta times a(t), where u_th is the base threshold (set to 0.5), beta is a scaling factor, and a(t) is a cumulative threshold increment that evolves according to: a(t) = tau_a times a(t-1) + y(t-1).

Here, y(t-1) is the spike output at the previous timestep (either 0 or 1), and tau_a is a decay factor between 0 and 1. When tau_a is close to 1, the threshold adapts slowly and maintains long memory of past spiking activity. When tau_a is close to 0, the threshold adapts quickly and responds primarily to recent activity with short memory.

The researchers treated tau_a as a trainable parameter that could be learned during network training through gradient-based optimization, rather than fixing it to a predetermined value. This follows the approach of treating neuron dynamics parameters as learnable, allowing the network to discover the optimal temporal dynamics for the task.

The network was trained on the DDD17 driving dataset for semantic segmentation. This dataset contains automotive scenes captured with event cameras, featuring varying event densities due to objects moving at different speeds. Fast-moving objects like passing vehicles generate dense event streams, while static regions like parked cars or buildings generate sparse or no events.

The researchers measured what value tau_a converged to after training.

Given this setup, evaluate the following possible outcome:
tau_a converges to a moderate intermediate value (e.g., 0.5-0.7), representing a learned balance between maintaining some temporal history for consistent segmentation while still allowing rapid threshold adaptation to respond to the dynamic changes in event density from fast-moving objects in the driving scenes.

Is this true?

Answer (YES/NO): NO